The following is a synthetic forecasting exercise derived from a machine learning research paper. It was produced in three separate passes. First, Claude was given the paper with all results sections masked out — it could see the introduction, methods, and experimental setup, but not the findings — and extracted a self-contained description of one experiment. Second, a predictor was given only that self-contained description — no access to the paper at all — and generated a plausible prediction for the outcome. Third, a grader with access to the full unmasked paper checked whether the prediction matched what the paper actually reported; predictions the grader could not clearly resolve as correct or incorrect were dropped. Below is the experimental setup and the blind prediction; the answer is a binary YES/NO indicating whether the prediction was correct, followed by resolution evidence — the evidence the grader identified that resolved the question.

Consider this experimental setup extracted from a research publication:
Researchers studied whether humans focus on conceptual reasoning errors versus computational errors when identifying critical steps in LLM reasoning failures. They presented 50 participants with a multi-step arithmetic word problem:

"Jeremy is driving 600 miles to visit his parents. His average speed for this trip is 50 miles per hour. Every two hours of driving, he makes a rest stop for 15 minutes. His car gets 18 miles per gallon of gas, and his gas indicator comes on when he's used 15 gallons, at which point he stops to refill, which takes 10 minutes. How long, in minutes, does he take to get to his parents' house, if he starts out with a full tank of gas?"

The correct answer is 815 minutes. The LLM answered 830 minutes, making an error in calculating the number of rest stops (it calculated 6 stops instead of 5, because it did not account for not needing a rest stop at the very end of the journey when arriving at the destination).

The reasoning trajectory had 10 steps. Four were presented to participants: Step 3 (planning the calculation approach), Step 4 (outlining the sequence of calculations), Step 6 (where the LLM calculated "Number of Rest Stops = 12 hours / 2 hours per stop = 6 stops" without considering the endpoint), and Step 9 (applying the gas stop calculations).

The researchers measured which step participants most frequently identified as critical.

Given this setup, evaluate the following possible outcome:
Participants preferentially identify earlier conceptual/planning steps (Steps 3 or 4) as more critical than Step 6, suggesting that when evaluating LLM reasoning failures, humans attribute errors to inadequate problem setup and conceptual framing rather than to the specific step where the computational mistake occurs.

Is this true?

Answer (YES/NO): NO